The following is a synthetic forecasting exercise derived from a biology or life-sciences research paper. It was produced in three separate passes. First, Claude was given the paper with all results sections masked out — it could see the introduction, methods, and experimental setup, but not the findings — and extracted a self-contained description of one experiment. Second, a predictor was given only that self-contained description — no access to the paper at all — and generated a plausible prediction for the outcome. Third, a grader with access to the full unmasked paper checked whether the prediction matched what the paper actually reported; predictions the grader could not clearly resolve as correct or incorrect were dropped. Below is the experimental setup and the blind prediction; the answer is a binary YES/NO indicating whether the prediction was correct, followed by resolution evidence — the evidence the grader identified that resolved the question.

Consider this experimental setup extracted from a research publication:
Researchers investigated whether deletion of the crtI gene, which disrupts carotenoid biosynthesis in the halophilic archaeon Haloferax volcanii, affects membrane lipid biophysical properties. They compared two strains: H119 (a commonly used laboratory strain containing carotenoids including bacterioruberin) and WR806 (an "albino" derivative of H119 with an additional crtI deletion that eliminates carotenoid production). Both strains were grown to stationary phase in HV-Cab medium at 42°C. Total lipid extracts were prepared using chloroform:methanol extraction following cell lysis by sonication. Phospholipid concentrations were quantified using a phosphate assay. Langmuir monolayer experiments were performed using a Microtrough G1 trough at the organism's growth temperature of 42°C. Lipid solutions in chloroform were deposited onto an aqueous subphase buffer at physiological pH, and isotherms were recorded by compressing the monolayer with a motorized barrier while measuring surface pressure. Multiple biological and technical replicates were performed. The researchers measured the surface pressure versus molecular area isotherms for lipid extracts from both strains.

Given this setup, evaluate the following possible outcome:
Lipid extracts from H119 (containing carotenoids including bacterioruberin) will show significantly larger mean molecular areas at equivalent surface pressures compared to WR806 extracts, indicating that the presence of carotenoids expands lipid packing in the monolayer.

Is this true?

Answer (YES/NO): NO